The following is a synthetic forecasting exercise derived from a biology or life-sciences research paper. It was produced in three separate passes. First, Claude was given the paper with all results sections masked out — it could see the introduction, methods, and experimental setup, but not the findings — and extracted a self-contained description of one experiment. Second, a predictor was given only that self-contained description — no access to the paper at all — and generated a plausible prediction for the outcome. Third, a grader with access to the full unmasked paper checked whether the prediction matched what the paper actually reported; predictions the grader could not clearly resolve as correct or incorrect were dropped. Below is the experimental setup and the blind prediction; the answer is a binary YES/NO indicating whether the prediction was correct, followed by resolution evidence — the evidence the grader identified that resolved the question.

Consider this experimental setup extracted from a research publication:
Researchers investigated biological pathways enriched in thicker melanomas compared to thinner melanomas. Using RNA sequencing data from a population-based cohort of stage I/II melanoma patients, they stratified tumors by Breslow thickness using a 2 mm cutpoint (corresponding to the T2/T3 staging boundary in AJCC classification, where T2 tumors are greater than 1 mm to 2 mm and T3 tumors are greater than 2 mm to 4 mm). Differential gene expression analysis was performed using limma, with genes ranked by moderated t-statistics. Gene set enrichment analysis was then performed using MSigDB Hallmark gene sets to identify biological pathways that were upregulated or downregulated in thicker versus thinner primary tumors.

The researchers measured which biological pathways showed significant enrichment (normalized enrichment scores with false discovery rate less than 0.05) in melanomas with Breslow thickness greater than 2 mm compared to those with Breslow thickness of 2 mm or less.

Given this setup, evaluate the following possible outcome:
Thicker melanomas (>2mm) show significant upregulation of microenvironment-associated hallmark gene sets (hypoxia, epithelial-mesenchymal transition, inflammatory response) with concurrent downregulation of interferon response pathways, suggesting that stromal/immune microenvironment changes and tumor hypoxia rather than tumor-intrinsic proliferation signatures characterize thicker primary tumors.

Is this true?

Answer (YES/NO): NO